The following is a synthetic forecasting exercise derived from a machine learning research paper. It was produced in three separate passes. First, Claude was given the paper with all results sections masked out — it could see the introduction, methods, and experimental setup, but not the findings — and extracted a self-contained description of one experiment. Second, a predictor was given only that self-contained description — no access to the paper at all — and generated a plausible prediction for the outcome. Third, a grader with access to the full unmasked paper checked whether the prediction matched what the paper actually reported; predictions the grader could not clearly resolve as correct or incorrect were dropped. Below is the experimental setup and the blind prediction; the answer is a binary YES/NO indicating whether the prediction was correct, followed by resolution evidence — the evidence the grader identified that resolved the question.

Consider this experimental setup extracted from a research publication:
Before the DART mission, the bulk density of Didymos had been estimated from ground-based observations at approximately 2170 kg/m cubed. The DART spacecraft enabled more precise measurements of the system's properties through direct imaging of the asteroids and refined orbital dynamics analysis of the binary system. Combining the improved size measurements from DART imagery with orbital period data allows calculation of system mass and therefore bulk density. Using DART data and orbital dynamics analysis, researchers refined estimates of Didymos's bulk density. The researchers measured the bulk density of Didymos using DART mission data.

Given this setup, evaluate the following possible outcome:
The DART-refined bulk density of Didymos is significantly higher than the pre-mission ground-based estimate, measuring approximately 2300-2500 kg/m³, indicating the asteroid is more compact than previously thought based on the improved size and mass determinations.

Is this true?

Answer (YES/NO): NO